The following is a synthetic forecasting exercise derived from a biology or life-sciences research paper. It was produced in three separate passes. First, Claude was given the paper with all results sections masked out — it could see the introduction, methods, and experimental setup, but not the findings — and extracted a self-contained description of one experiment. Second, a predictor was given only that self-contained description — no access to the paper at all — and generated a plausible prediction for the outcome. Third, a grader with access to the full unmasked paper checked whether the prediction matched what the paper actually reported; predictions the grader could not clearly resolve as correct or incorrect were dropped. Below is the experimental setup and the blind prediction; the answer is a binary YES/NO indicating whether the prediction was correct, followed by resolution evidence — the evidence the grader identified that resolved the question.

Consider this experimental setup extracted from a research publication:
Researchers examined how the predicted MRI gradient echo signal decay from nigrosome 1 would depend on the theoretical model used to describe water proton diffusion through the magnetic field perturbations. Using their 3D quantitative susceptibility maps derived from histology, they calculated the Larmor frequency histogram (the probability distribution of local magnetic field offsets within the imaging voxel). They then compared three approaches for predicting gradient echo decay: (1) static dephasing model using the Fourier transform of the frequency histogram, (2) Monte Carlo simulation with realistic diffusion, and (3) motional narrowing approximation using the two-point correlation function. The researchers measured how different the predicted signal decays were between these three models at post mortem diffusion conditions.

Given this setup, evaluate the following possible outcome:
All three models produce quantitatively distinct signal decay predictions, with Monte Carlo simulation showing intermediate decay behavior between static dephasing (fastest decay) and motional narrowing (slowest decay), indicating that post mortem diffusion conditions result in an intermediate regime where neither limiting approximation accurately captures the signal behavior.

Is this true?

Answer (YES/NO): NO